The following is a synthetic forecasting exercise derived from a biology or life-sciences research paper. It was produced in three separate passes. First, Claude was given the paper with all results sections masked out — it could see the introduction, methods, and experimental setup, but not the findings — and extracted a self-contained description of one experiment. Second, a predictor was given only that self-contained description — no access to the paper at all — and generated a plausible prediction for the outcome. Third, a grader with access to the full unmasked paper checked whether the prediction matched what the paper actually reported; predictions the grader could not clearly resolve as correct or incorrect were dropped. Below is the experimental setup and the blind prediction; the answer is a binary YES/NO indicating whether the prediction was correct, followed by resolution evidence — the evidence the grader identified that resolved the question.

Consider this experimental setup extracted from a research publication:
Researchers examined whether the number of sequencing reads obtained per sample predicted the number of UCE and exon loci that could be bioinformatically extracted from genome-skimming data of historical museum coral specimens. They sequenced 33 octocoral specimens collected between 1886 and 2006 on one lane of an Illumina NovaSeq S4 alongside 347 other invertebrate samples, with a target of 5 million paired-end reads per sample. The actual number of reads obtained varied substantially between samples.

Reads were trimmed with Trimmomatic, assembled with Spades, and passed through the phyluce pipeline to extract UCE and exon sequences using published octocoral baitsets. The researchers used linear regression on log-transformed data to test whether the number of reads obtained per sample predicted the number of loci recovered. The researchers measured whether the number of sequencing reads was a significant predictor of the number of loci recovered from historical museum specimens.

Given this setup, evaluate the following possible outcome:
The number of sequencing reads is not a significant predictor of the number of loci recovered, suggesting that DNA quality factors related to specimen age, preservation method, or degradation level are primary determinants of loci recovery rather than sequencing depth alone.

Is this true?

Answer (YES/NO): NO